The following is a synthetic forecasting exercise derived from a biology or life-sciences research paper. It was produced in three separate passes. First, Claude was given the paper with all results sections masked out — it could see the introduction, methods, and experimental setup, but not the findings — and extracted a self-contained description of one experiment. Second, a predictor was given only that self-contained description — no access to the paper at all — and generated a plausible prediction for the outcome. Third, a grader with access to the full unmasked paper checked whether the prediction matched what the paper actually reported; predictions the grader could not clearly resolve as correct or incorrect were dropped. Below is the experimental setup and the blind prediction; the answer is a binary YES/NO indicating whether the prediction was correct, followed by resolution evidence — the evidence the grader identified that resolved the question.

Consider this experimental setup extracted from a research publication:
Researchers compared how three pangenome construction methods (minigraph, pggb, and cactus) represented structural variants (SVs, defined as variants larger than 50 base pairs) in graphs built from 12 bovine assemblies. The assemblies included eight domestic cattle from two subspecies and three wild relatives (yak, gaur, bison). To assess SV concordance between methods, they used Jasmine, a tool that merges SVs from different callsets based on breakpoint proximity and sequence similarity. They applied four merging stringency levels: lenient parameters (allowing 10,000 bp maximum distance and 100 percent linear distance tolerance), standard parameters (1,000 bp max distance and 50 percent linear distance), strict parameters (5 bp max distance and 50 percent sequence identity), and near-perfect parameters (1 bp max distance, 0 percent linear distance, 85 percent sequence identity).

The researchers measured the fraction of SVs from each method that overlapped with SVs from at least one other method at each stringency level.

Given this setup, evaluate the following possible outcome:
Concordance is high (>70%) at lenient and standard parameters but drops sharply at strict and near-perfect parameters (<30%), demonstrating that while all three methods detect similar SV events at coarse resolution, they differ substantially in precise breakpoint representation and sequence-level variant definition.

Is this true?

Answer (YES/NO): NO